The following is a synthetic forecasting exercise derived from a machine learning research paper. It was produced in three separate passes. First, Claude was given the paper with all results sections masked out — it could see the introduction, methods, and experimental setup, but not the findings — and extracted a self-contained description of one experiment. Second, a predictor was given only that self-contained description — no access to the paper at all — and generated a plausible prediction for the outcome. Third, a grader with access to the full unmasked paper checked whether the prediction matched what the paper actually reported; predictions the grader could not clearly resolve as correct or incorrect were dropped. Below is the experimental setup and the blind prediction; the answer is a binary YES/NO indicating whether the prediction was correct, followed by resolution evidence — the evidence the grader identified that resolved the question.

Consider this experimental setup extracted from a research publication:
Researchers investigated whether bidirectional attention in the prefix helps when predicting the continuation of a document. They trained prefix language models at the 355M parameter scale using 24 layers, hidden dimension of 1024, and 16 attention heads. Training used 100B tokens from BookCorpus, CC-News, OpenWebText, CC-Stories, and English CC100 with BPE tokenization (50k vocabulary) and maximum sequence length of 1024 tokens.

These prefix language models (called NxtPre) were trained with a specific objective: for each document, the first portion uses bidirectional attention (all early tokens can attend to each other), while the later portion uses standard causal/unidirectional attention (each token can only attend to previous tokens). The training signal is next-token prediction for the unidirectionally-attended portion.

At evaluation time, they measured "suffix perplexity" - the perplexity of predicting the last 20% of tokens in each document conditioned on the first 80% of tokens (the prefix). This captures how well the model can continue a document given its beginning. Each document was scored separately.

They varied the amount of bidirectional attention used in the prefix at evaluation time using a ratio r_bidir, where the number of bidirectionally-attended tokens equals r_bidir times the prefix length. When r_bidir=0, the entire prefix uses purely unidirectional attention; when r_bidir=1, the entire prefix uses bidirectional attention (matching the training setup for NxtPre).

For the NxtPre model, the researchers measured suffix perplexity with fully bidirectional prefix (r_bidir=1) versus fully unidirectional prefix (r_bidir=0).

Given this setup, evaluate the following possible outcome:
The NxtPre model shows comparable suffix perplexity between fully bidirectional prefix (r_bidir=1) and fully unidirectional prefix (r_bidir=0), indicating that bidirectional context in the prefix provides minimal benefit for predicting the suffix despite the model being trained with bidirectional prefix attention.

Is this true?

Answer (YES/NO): YES